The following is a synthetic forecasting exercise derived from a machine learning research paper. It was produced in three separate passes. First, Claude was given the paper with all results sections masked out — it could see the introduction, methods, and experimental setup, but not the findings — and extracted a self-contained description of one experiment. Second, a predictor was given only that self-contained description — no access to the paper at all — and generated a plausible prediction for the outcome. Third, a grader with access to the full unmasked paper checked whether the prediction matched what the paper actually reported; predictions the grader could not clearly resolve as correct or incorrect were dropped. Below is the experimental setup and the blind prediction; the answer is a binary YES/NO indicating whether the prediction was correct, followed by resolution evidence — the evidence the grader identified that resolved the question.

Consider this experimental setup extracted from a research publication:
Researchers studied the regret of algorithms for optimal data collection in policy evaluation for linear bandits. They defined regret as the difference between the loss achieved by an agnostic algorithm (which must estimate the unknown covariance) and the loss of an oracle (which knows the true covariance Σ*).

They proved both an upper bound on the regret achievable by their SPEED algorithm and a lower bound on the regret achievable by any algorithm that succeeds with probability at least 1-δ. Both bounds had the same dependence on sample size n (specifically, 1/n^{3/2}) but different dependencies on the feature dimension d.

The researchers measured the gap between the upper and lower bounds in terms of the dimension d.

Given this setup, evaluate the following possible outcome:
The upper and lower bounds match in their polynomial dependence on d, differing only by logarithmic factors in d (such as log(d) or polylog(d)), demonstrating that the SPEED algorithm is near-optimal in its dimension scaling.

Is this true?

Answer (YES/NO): NO